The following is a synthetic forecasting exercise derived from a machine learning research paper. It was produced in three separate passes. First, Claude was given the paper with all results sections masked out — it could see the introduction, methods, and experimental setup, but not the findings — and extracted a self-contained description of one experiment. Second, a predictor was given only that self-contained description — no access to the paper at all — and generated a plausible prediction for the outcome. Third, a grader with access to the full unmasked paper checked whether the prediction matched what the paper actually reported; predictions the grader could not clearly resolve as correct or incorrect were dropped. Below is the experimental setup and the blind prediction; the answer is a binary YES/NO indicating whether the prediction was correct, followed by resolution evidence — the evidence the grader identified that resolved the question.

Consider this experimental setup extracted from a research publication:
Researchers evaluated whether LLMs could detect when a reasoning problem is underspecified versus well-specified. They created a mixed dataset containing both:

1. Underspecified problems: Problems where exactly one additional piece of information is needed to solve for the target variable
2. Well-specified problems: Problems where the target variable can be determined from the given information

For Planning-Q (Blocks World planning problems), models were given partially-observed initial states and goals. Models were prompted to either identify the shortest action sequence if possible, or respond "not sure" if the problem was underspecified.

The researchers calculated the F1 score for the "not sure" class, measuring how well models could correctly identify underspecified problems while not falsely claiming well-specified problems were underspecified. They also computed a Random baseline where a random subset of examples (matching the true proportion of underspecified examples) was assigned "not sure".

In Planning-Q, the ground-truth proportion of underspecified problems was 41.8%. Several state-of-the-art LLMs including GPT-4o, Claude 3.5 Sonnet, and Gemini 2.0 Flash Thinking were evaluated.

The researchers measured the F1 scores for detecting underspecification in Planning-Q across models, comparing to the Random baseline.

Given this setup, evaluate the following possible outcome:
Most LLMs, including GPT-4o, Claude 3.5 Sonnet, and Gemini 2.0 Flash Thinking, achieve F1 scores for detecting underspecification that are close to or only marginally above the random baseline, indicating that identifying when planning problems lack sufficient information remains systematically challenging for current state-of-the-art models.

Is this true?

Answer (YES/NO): YES